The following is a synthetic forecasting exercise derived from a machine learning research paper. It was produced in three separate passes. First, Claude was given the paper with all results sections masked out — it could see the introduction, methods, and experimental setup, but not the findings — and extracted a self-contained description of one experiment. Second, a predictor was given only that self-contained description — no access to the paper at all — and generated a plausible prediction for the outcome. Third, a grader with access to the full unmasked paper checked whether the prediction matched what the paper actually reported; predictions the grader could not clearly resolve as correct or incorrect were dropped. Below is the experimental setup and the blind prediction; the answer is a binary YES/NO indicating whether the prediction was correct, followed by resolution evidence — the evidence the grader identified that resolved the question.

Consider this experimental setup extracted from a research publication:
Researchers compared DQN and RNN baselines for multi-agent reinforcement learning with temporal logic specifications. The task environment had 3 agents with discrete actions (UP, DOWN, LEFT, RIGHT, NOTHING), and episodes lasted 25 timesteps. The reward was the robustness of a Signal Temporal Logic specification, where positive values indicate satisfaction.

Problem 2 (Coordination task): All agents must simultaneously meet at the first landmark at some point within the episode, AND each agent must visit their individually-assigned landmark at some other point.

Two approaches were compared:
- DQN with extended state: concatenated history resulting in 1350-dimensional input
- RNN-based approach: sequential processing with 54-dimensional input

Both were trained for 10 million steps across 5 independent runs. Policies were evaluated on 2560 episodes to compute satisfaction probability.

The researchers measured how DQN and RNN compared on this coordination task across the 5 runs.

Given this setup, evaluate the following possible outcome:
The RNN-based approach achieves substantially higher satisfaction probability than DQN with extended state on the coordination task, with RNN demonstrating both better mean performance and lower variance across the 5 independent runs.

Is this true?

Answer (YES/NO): NO